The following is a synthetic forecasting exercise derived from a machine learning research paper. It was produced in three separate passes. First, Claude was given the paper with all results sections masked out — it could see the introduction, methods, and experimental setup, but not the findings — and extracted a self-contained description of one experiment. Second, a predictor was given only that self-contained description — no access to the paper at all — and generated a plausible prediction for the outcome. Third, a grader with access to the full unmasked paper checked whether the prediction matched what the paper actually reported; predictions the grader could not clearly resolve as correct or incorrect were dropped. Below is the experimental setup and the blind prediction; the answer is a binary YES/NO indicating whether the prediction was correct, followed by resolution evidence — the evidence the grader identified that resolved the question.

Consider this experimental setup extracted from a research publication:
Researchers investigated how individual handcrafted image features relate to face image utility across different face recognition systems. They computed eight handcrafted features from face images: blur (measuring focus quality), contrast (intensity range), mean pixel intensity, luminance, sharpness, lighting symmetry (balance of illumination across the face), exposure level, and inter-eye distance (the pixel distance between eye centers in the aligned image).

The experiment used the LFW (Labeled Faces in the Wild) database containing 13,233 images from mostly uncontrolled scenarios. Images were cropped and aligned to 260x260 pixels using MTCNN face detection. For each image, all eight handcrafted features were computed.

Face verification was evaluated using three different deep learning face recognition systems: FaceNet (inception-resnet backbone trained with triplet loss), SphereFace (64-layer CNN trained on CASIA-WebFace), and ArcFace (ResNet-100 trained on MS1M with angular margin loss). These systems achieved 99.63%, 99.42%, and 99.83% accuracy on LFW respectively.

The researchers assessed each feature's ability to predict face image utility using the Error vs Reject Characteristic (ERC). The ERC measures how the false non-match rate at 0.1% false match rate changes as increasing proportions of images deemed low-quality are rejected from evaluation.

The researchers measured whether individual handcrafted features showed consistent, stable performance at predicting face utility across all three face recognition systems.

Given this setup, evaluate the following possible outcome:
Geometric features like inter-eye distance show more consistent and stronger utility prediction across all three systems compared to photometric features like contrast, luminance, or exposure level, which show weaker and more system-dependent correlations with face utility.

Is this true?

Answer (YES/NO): NO